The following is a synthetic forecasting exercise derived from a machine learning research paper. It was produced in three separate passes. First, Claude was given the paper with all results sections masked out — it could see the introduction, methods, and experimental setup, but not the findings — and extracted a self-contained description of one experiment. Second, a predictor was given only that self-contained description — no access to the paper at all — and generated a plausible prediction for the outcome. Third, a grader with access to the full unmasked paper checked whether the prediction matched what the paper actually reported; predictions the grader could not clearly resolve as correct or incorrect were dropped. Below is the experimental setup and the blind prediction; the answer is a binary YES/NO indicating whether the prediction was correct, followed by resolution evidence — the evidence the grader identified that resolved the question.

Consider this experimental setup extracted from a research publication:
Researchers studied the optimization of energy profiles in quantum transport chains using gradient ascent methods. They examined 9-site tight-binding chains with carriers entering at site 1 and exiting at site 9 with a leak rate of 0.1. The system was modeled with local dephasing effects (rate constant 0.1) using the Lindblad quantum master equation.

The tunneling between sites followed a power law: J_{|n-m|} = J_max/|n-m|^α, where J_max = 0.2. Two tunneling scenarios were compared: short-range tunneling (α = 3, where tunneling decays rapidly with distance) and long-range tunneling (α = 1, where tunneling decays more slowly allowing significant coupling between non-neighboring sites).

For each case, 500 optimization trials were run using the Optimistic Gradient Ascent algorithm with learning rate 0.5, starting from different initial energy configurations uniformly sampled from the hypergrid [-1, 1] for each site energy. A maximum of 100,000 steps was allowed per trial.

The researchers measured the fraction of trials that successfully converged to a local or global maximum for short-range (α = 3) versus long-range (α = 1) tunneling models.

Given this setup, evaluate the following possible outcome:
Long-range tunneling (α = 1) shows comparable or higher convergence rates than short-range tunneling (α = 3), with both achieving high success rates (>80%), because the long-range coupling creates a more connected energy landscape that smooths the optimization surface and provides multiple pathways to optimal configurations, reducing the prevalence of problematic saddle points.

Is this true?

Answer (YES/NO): NO